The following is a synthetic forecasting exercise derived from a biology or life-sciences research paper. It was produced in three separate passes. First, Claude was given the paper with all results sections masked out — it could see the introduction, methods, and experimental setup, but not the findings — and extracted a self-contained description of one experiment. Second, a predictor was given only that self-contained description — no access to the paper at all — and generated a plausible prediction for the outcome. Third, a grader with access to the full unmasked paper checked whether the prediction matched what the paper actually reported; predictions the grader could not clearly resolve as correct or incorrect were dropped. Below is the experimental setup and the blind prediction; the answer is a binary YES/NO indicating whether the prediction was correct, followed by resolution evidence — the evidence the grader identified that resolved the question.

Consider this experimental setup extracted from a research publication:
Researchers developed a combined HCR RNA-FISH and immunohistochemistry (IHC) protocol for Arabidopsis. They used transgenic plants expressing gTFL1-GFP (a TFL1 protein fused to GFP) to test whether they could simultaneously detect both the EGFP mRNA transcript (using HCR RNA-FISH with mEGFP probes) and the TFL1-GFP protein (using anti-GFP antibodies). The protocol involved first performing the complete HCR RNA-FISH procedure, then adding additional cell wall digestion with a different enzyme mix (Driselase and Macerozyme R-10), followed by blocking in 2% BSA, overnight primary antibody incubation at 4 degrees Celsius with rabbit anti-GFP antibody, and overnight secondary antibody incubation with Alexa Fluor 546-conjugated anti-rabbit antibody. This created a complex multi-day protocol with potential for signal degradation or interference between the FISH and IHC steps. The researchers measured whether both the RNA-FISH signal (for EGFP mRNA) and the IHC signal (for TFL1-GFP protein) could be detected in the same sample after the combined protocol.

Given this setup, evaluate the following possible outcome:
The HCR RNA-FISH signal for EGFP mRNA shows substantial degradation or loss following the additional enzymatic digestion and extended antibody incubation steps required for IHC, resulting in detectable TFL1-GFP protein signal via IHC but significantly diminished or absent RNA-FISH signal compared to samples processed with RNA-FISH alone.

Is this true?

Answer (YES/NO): NO